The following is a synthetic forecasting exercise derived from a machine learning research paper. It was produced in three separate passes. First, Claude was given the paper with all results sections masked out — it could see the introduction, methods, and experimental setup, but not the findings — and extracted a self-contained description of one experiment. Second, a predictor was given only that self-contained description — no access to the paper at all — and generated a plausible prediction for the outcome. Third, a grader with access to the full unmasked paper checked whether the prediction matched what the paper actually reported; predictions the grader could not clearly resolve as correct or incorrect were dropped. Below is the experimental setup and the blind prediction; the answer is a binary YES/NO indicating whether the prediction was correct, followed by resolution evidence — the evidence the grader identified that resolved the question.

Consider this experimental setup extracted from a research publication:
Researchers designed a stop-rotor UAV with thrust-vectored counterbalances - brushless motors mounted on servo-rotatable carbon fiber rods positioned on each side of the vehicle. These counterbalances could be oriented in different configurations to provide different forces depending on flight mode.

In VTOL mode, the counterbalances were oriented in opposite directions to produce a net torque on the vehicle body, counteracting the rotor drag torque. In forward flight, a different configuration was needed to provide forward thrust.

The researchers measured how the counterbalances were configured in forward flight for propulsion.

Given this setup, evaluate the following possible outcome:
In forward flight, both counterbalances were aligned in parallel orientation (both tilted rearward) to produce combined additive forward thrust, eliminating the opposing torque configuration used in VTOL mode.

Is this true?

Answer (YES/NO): NO